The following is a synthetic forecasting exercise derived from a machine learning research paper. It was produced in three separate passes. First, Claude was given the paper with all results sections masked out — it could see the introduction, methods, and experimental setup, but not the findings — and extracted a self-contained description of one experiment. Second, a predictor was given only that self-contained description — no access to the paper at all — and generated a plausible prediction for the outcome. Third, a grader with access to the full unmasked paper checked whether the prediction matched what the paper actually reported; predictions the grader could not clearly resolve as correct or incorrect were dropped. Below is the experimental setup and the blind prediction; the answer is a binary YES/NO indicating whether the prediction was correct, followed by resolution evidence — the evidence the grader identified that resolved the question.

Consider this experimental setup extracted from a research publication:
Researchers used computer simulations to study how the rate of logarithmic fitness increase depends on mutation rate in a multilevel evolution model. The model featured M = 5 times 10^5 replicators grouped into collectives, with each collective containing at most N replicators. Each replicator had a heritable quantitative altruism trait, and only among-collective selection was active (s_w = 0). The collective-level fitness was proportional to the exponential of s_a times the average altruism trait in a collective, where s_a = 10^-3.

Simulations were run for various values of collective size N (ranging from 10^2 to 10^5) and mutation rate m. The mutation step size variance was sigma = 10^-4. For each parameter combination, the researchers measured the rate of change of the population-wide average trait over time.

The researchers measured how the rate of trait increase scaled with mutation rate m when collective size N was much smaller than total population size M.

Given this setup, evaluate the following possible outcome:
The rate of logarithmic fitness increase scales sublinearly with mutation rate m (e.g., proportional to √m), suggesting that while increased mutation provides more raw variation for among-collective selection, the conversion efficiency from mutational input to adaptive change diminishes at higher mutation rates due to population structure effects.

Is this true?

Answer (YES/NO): NO